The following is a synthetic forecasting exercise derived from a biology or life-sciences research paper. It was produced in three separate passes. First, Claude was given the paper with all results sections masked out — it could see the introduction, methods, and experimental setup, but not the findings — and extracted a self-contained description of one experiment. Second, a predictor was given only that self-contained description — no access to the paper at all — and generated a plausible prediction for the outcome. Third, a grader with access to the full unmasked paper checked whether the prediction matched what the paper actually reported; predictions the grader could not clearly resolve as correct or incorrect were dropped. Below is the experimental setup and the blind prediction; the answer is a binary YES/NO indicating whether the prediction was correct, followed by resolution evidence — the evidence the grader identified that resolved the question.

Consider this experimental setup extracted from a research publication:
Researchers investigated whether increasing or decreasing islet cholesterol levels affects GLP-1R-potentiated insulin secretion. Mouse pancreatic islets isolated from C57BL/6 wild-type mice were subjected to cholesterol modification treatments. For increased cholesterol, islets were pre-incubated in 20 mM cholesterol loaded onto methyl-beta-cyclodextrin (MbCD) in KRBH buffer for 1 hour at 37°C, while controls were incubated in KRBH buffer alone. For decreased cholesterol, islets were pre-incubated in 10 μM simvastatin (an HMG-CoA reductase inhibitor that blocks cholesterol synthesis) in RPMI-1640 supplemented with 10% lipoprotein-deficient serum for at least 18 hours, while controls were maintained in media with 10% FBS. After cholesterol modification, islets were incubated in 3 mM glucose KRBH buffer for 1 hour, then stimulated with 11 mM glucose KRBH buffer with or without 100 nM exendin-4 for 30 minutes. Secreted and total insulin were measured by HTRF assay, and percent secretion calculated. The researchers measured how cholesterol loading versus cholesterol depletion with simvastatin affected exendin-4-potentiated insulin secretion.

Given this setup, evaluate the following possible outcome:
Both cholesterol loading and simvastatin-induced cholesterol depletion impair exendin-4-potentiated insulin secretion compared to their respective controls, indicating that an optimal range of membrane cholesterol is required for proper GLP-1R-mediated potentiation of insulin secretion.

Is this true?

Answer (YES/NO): NO